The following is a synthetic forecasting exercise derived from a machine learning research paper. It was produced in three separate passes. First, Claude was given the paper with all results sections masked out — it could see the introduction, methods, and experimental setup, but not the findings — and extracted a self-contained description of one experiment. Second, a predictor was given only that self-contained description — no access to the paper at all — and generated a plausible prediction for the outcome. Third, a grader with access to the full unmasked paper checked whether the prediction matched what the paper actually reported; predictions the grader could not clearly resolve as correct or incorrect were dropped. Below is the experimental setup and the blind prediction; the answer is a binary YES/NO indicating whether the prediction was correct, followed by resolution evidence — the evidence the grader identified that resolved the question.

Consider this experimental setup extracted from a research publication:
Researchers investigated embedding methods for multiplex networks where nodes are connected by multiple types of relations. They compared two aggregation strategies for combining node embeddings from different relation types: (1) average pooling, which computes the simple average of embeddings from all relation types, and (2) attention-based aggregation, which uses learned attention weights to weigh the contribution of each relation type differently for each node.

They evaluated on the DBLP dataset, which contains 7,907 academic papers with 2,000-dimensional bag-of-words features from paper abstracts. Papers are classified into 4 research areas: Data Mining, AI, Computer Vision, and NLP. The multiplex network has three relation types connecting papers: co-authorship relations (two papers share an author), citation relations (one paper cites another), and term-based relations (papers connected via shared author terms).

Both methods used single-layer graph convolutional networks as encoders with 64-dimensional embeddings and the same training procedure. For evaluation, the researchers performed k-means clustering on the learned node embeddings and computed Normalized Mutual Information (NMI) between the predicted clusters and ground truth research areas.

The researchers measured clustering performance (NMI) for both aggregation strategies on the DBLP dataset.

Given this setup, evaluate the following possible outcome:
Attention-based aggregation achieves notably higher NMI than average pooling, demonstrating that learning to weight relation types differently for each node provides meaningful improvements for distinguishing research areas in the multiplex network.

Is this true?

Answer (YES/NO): YES